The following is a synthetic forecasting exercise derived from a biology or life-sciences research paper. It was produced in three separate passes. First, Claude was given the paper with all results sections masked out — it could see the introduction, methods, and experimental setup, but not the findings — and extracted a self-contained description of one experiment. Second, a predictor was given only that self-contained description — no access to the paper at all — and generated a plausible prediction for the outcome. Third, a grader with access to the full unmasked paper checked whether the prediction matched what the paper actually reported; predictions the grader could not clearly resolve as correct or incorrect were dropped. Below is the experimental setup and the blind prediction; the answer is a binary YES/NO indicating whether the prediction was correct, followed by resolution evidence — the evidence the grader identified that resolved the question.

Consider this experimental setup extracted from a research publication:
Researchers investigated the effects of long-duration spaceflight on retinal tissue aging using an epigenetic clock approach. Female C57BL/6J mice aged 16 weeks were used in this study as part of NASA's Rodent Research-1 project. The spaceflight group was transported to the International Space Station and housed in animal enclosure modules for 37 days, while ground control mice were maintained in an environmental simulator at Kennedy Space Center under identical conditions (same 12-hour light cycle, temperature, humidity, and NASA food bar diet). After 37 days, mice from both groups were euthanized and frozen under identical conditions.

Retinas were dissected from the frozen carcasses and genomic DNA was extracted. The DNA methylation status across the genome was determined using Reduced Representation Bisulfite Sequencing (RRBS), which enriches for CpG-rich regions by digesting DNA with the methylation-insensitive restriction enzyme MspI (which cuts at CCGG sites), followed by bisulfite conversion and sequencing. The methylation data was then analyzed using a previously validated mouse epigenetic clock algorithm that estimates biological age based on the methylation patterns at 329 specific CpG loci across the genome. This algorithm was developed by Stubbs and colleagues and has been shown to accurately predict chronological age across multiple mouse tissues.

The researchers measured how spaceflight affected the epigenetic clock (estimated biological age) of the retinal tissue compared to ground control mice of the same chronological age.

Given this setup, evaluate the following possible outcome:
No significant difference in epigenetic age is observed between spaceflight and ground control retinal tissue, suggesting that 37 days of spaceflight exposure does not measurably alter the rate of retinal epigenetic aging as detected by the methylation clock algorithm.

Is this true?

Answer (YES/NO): NO